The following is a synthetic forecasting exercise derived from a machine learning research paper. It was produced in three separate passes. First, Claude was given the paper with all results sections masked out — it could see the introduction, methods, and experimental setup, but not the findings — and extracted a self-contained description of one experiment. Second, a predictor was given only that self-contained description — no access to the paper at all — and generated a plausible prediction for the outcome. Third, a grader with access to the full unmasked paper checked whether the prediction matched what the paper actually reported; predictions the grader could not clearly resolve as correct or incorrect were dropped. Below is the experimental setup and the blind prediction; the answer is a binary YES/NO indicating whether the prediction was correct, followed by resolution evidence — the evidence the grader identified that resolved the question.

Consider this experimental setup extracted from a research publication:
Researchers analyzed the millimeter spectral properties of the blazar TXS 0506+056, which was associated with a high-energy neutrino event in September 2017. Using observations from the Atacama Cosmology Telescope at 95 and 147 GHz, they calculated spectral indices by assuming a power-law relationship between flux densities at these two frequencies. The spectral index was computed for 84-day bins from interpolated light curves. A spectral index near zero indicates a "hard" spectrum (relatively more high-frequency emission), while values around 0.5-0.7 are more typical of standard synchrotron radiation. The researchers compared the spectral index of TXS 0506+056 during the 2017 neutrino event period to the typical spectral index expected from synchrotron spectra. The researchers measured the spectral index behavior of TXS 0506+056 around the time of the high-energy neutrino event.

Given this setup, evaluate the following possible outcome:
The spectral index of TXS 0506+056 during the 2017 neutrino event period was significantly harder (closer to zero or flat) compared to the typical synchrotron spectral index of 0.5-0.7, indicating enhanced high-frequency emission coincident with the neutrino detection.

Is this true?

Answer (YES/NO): YES